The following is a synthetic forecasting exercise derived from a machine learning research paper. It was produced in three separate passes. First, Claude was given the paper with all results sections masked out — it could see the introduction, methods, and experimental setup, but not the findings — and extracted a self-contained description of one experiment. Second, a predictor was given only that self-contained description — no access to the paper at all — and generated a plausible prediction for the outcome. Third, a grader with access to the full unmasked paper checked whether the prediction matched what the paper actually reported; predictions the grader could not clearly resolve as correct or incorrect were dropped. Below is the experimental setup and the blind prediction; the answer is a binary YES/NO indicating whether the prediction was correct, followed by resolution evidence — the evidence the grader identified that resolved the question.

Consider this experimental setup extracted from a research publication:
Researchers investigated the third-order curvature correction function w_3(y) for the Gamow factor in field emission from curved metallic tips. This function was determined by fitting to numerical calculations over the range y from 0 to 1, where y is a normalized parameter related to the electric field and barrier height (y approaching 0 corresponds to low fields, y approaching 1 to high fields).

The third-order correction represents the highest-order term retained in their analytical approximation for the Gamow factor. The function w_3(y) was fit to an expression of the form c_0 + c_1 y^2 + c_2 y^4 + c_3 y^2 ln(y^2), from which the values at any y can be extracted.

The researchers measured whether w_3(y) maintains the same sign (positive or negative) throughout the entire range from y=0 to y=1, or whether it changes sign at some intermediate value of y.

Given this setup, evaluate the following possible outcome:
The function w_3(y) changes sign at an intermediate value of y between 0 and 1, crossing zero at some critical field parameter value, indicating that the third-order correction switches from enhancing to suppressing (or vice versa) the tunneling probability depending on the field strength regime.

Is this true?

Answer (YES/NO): NO